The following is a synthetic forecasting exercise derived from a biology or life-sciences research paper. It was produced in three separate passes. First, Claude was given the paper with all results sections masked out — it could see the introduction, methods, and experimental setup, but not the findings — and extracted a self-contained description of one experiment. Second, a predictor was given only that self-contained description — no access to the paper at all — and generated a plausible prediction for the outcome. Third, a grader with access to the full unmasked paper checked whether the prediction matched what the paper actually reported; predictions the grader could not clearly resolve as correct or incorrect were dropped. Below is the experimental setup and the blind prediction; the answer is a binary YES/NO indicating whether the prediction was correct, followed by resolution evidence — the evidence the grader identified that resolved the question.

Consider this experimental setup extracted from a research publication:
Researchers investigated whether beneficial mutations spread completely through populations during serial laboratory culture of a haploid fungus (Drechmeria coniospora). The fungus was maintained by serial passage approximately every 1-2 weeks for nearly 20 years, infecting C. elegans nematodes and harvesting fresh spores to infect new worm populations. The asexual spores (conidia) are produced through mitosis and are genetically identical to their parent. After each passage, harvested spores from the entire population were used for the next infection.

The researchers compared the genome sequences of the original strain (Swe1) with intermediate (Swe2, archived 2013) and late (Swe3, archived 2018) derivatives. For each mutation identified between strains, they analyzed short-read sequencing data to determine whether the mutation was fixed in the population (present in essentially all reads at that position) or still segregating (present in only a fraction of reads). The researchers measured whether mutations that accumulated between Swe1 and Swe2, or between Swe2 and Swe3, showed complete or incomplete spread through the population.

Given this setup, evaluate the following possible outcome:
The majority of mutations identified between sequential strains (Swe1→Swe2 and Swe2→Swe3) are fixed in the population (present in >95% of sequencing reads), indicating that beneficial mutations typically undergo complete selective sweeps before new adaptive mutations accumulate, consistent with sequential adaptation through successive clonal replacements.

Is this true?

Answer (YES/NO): YES